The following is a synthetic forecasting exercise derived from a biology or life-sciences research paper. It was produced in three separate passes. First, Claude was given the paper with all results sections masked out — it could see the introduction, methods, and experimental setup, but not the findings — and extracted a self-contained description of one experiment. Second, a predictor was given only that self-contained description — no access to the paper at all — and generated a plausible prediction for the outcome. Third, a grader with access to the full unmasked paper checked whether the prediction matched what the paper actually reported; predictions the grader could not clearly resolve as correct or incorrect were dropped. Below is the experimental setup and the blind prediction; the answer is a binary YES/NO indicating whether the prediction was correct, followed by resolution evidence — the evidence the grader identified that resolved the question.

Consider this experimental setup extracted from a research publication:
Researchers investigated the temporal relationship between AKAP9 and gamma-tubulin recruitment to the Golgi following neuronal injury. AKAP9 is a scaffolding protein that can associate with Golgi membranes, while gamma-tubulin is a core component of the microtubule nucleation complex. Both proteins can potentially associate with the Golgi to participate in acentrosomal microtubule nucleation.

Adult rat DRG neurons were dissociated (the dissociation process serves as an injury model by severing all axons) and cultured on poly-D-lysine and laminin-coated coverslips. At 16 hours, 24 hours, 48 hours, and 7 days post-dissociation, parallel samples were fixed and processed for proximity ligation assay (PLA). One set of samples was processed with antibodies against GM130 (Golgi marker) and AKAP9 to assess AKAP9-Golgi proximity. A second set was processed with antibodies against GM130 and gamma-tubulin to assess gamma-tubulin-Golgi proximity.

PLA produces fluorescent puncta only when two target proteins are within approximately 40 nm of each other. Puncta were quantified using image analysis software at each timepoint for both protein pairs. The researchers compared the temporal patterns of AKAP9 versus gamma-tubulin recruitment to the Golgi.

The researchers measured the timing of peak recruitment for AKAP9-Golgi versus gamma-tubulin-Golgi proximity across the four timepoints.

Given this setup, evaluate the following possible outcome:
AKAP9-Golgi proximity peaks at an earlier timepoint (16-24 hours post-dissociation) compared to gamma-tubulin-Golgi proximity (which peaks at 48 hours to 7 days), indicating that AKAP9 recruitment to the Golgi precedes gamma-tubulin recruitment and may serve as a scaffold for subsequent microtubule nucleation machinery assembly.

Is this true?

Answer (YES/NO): NO